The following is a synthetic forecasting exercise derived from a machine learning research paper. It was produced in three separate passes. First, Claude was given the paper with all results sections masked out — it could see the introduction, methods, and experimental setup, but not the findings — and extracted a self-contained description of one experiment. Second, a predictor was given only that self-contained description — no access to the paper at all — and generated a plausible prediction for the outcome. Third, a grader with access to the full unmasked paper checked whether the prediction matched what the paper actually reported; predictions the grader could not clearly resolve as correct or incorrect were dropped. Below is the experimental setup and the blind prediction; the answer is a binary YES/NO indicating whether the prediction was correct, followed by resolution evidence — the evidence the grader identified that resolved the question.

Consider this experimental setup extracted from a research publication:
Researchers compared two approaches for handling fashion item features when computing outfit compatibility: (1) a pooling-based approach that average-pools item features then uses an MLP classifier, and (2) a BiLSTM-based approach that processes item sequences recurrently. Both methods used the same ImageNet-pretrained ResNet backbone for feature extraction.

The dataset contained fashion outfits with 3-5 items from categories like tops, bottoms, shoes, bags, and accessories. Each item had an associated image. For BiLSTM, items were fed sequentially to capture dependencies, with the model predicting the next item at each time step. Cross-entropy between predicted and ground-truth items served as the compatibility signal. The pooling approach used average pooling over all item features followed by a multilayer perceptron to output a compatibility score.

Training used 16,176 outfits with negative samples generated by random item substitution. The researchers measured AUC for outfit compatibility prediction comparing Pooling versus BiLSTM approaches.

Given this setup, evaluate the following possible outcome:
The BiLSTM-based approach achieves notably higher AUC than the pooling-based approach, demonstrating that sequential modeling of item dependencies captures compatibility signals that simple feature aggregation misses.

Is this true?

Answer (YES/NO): NO